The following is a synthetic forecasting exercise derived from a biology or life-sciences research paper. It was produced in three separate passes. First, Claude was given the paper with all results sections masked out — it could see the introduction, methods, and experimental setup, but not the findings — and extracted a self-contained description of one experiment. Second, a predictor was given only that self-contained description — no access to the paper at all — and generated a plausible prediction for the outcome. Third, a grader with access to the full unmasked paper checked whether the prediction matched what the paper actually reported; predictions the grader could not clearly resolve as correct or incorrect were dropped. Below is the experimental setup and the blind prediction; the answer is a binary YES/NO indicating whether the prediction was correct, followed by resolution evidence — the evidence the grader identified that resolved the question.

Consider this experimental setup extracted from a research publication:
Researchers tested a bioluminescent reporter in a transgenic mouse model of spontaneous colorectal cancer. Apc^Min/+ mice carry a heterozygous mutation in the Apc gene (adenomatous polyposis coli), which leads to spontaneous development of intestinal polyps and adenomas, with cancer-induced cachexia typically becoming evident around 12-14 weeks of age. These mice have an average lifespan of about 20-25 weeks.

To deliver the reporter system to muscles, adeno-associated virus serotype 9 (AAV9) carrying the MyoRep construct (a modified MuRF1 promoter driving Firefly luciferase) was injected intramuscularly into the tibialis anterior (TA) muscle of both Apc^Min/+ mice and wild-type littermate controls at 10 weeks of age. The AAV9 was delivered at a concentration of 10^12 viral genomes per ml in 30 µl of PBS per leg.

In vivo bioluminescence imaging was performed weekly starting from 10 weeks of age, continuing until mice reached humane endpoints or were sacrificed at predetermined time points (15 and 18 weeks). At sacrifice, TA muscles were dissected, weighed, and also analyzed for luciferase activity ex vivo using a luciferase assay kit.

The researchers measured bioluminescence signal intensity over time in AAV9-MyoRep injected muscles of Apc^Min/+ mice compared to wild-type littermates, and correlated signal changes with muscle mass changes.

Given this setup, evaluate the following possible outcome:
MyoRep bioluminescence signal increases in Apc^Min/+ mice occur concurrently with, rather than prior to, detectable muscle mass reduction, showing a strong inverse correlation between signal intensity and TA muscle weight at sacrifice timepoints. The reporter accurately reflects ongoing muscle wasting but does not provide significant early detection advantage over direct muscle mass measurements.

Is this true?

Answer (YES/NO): NO